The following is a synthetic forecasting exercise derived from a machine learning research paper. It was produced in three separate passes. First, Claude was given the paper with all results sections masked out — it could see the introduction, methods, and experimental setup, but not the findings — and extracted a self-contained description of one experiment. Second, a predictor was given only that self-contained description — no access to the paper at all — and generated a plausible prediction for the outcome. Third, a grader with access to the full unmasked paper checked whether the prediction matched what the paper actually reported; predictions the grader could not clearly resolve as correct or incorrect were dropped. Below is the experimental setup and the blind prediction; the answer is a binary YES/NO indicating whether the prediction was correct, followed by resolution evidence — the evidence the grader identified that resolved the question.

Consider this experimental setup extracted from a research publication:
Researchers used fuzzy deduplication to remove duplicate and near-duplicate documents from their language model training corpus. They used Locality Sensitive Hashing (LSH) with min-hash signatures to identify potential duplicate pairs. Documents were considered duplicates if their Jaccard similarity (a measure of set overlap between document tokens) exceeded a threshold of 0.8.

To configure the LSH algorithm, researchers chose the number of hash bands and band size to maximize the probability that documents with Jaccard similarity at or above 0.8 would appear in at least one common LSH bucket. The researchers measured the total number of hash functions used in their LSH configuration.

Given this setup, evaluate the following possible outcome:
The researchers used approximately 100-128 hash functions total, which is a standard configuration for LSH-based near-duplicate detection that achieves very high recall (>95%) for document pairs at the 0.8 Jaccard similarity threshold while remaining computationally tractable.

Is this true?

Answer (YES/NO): NO